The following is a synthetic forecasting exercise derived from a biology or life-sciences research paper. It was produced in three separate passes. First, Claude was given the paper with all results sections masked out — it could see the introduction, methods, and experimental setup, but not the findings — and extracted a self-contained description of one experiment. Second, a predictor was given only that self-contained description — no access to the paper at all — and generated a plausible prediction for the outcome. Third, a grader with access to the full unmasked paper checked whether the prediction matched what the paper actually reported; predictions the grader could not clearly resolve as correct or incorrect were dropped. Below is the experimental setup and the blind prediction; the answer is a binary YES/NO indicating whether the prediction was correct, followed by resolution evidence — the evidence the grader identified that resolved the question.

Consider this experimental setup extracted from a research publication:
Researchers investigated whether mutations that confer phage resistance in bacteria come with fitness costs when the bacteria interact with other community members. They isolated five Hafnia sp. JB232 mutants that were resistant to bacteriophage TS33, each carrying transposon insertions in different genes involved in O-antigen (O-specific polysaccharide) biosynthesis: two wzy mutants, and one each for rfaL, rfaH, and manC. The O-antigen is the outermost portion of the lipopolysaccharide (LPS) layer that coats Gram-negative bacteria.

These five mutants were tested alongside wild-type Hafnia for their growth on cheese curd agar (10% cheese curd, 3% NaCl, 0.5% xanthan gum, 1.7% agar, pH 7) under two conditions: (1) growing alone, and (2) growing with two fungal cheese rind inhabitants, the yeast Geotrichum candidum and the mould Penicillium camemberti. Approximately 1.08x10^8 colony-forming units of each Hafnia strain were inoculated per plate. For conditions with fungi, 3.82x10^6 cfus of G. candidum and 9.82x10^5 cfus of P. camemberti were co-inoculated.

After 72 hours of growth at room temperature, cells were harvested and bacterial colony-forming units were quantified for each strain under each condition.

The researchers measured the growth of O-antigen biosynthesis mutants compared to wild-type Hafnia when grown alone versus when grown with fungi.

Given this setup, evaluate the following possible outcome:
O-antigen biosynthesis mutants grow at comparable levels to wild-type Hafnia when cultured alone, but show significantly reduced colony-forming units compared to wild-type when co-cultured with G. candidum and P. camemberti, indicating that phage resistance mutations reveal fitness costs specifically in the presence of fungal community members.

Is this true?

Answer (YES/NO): NO